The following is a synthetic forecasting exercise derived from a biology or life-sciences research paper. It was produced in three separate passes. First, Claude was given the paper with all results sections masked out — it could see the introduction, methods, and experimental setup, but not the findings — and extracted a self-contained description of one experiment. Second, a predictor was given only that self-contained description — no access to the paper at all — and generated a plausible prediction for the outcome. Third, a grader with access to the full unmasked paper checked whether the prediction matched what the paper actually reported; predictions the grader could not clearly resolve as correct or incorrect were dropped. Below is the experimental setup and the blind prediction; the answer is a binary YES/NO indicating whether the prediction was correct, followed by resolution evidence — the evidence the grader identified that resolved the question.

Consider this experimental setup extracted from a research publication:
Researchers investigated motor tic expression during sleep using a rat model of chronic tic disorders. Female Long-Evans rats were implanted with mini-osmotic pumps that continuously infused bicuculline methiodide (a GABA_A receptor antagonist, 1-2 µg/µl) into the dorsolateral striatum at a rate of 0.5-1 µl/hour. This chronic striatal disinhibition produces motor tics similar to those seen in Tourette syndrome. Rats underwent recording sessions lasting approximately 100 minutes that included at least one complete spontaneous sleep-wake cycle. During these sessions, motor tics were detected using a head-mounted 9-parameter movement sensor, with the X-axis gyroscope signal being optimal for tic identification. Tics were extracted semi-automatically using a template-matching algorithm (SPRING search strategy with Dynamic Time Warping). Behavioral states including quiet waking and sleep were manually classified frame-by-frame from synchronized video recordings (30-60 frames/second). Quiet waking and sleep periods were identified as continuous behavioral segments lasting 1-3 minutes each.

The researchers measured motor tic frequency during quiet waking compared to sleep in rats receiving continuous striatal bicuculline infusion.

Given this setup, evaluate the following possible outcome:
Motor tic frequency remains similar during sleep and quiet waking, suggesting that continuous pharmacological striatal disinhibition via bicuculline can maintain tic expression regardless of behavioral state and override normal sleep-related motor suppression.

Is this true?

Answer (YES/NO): NO